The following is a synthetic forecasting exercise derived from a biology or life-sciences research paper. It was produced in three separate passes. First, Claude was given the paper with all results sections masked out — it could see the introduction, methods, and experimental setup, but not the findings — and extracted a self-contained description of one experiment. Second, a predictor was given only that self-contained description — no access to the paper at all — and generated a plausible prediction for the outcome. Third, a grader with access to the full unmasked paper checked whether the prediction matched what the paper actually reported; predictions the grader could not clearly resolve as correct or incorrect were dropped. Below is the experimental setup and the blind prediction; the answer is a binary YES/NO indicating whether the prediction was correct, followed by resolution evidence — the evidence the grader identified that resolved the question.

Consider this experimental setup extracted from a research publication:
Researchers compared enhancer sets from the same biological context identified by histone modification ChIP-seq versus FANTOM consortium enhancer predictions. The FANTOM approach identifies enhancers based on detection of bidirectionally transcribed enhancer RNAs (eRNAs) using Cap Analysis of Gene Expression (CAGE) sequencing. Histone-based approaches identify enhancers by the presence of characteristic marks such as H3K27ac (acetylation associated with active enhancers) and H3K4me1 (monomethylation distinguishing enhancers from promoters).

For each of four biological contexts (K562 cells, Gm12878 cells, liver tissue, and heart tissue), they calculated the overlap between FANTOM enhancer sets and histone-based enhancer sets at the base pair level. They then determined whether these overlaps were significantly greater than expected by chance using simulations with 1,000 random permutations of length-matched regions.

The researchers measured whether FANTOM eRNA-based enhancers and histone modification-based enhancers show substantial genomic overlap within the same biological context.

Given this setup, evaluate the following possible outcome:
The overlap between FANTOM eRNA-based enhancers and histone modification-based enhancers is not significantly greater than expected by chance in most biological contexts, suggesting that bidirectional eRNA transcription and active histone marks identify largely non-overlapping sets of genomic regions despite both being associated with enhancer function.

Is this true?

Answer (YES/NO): NO